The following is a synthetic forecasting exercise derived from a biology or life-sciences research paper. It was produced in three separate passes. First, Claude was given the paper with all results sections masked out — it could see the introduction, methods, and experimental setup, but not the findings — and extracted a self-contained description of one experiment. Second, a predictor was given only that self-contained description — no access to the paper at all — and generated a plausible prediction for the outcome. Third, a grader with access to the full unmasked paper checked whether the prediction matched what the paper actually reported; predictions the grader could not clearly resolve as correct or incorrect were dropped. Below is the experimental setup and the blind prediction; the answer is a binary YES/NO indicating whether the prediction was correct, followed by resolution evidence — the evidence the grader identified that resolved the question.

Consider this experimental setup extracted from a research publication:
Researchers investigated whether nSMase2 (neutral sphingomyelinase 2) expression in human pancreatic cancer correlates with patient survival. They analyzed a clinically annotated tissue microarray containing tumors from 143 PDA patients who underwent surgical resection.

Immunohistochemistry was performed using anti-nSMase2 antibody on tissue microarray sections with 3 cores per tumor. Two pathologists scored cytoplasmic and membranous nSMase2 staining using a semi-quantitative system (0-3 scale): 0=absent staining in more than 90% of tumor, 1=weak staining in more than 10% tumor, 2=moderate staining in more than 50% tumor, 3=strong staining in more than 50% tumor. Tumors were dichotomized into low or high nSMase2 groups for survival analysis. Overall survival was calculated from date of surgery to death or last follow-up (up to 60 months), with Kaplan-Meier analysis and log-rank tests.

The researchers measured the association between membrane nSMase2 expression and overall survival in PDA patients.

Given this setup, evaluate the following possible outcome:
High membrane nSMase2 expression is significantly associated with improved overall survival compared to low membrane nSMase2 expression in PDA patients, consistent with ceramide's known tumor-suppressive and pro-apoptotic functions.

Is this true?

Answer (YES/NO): NO